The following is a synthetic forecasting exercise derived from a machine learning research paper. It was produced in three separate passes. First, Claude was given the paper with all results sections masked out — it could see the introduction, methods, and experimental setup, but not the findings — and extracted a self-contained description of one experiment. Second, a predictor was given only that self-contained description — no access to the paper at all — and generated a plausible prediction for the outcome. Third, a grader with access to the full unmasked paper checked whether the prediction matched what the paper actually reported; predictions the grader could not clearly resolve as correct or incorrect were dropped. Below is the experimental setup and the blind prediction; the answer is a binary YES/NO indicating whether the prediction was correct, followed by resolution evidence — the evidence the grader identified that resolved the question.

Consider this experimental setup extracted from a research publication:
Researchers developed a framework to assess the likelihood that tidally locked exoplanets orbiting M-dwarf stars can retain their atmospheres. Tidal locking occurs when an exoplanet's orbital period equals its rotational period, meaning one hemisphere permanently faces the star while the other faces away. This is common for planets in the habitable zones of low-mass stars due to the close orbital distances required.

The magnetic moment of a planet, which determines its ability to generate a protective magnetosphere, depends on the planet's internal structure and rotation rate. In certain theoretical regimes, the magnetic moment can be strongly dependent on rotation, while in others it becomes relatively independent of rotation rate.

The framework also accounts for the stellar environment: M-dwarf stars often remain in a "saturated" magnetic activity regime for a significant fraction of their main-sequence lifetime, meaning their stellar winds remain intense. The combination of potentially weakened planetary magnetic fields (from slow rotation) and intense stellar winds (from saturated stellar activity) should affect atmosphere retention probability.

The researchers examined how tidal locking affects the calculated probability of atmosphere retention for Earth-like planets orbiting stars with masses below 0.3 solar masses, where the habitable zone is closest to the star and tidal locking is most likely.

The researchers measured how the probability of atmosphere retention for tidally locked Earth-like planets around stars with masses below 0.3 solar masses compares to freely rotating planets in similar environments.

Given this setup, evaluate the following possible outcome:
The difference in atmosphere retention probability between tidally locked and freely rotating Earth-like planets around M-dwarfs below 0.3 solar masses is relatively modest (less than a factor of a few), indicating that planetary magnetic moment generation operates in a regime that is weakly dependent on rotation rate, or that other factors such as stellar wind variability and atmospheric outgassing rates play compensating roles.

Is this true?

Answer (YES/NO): NO